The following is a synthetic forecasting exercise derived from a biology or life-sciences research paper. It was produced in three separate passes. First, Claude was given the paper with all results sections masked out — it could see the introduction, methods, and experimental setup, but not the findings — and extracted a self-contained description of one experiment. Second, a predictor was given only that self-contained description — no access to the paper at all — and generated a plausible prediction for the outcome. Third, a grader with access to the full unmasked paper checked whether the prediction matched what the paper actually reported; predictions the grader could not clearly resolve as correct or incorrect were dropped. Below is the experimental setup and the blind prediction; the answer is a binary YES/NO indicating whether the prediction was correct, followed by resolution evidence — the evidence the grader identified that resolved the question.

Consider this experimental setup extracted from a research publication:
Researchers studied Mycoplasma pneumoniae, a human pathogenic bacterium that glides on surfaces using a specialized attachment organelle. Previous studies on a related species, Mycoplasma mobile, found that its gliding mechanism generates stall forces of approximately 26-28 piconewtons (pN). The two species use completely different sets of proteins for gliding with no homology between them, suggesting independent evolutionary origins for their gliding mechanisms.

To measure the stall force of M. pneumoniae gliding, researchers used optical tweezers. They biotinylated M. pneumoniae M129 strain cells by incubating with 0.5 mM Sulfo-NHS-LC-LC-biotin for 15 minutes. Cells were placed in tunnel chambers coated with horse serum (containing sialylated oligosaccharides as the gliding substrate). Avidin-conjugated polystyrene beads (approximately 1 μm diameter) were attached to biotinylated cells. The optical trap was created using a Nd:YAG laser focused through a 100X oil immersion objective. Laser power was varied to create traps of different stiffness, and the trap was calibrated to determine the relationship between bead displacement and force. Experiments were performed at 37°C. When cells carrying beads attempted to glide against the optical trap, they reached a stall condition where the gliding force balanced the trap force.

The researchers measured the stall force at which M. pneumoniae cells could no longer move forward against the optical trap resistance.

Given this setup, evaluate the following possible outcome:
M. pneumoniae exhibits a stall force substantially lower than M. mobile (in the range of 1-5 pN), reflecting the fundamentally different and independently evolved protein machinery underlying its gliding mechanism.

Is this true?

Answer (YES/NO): NO